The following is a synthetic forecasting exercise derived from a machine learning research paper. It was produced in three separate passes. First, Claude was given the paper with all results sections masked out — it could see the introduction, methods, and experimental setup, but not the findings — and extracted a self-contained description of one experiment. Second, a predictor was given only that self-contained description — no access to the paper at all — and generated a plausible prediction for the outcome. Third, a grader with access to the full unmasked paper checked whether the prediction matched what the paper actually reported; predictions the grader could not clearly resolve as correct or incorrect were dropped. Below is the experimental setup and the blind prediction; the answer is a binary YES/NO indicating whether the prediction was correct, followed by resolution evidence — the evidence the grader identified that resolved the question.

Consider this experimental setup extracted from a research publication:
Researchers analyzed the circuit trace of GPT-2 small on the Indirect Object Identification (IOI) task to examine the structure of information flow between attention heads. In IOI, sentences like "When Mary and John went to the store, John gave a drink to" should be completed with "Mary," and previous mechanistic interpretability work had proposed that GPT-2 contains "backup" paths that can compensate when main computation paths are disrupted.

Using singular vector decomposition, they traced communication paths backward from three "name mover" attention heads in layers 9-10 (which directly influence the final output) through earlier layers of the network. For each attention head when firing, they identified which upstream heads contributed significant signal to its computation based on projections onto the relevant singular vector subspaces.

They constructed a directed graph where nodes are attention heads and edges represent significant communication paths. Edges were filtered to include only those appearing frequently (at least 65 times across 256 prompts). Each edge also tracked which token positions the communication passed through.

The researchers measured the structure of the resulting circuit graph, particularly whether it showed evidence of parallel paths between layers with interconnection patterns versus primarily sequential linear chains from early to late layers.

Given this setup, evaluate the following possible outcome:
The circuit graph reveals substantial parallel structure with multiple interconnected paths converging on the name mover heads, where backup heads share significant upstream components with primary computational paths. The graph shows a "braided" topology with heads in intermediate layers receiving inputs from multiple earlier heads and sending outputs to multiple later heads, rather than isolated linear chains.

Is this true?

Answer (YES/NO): YES